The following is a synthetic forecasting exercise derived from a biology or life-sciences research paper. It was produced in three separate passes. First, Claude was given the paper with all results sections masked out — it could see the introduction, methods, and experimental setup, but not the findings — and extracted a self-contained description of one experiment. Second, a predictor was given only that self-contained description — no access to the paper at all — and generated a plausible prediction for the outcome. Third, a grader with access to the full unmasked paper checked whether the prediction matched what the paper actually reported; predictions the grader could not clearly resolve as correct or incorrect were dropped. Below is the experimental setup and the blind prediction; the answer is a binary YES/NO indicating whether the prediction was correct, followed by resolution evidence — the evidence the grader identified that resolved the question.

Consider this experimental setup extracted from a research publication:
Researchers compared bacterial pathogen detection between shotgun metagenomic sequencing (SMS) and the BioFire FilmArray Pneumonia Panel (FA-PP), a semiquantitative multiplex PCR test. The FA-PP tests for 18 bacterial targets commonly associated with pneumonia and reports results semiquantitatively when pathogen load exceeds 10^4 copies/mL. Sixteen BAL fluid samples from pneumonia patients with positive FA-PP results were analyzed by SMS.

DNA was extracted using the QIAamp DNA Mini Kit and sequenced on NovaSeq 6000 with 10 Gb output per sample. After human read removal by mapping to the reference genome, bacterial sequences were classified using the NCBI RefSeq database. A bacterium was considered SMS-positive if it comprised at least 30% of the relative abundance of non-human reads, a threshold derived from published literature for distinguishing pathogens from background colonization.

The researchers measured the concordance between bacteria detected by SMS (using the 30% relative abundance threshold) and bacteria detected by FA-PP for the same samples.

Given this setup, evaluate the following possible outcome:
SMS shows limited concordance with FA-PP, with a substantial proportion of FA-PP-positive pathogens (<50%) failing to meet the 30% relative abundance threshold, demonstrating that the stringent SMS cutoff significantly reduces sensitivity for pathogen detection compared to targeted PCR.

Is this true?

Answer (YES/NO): NO